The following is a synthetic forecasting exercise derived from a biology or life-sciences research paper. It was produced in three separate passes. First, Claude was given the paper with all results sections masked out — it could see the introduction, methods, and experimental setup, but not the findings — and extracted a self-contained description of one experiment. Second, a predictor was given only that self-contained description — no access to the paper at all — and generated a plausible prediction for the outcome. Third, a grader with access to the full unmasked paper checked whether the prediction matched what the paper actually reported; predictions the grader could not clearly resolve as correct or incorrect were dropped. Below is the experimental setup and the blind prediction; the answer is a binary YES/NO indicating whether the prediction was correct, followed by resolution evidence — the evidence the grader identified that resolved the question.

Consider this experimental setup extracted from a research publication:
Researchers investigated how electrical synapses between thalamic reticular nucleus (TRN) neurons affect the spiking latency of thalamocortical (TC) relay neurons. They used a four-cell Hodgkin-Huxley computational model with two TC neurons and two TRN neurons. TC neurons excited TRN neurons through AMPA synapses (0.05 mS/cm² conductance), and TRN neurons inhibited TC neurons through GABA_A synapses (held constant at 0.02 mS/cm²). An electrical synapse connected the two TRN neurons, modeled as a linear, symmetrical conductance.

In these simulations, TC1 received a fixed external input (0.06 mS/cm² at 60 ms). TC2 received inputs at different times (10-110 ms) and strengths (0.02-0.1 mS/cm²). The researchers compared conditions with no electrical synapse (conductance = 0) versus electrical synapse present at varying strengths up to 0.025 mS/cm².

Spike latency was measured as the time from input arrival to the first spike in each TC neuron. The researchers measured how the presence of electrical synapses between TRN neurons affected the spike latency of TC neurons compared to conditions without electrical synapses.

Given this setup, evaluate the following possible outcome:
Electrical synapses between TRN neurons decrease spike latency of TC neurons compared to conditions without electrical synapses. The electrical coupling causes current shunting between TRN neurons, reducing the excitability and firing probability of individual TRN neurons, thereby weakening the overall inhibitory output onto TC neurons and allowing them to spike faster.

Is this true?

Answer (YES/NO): NO